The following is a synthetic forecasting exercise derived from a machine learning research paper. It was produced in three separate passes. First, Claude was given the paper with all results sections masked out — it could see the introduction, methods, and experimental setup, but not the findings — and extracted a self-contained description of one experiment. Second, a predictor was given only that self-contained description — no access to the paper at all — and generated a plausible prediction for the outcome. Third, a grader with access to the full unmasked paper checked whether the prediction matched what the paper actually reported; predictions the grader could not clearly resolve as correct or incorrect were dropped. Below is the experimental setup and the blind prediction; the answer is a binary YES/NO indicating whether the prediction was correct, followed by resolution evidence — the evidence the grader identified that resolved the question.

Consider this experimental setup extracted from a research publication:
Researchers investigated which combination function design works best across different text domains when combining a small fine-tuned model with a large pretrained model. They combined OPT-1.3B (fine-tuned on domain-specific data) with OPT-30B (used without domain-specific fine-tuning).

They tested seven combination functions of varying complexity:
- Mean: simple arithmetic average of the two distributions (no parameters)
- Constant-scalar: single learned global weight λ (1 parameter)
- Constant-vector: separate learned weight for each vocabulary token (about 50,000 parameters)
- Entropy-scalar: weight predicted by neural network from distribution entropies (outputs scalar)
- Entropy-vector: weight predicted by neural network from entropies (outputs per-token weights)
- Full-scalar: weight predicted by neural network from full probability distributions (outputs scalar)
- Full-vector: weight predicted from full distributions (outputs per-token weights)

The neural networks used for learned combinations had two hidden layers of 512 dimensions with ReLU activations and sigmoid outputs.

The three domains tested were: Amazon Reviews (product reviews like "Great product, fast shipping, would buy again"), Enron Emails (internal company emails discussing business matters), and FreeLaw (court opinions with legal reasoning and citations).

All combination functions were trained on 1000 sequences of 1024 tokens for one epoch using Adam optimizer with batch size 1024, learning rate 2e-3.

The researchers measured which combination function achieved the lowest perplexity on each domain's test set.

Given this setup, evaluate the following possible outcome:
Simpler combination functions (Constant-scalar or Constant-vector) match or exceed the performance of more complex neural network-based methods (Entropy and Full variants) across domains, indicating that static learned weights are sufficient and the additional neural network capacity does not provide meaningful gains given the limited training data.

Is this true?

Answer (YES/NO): NO